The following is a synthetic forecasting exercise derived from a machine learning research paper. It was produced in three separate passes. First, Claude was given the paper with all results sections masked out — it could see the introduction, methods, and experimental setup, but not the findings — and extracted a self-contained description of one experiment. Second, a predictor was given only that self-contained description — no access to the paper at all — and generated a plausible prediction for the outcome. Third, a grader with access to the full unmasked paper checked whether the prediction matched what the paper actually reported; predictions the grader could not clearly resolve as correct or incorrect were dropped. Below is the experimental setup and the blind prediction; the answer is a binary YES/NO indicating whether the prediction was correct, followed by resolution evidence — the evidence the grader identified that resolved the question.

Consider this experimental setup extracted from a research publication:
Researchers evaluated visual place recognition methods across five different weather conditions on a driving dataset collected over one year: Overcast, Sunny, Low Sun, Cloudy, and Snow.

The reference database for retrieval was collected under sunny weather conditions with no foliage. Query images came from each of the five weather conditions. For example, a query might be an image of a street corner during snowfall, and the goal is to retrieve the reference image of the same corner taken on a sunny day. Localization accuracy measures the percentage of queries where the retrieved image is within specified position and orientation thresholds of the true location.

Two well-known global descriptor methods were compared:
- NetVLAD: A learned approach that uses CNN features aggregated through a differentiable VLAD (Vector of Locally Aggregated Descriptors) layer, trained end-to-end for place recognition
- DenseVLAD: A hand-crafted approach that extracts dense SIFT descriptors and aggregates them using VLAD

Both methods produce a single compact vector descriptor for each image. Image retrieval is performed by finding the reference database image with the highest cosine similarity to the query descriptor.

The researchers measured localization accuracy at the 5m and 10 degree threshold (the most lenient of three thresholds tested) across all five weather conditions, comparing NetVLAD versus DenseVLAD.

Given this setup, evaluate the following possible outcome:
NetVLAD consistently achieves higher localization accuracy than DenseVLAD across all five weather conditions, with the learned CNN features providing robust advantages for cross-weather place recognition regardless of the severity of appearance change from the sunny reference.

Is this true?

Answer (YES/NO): NO